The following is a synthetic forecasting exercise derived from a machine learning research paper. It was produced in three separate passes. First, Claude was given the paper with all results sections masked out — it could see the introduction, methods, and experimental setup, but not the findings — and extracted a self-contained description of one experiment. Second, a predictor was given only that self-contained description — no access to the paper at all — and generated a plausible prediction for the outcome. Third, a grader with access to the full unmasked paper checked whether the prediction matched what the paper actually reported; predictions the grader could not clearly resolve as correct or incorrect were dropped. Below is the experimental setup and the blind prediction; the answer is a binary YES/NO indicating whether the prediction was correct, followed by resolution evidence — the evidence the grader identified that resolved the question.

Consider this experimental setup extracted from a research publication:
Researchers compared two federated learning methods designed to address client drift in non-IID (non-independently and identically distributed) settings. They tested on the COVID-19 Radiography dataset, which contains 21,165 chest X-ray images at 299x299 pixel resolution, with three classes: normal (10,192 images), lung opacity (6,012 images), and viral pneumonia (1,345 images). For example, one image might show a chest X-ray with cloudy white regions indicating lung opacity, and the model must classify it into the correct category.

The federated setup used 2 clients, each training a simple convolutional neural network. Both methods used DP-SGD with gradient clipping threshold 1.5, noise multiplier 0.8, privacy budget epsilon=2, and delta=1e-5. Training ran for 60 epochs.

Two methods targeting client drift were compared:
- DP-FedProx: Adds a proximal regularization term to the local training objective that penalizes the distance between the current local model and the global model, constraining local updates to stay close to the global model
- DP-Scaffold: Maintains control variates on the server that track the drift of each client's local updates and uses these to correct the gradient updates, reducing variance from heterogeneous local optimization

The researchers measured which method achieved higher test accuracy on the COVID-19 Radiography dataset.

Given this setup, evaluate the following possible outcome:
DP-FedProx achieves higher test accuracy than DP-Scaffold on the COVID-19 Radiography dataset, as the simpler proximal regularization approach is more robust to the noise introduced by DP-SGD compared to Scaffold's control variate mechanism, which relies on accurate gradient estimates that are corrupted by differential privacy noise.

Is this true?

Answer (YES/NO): NO